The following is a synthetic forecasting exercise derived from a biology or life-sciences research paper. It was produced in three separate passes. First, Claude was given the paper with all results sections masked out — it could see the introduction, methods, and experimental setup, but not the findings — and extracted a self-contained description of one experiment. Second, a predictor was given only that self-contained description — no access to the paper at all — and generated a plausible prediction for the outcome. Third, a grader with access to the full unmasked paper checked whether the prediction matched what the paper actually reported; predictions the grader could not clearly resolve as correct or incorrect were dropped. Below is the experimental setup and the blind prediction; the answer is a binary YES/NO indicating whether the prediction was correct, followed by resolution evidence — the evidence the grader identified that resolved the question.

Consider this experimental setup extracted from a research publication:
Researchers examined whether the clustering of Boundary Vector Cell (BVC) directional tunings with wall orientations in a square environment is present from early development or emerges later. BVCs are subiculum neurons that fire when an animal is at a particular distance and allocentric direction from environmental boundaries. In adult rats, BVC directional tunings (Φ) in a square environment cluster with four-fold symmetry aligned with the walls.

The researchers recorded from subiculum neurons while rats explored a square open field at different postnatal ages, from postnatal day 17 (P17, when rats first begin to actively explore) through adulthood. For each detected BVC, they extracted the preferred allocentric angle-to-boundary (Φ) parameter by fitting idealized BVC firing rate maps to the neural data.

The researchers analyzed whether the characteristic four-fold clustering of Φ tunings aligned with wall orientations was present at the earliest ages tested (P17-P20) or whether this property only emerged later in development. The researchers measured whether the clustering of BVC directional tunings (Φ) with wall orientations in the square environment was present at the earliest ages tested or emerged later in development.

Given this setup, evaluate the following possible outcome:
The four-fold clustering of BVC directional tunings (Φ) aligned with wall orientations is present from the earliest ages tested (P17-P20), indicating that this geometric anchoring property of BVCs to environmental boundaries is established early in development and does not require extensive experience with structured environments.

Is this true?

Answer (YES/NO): YES